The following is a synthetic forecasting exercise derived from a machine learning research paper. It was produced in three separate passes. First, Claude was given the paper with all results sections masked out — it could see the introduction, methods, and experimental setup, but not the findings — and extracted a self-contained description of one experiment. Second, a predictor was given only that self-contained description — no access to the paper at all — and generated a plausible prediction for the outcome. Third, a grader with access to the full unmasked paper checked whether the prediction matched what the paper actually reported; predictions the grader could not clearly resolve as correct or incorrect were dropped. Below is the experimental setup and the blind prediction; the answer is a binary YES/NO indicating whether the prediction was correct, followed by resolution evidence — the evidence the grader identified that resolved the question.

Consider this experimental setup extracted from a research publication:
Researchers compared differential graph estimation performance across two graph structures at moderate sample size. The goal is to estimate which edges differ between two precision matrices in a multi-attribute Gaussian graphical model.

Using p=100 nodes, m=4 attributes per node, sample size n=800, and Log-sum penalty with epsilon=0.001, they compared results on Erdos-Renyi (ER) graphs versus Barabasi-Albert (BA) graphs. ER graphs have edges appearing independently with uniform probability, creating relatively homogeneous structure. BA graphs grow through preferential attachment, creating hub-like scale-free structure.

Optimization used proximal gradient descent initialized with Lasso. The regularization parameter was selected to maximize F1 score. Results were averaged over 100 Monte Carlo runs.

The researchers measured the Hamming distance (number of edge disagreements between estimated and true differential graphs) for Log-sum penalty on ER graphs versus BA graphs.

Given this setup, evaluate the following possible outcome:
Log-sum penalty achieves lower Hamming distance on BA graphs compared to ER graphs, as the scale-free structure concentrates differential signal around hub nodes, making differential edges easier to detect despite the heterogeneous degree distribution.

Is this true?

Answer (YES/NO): NO